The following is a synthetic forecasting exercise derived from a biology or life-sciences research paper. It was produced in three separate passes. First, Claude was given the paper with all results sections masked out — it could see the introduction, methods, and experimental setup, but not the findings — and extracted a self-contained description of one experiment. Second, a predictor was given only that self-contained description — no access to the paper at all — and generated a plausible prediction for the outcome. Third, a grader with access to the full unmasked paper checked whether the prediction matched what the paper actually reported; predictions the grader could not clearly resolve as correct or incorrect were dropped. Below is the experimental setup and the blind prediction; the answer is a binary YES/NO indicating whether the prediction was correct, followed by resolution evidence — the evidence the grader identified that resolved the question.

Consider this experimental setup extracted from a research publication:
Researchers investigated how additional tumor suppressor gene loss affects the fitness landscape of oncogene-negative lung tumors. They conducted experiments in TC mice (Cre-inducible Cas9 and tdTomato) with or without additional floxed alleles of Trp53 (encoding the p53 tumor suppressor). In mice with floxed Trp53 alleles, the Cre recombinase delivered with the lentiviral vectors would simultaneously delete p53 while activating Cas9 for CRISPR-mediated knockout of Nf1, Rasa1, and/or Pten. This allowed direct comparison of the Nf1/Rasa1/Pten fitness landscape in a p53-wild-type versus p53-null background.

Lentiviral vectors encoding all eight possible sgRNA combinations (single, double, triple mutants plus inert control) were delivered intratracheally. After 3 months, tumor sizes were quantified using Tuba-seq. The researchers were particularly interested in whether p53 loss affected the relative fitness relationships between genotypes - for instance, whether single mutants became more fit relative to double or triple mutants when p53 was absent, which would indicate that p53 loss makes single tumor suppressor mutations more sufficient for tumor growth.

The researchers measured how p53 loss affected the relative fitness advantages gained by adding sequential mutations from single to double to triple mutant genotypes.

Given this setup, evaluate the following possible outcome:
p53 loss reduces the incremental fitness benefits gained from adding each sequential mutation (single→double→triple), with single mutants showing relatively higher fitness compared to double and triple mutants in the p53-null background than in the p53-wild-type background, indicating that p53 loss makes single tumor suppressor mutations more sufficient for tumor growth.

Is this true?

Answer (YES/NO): NO